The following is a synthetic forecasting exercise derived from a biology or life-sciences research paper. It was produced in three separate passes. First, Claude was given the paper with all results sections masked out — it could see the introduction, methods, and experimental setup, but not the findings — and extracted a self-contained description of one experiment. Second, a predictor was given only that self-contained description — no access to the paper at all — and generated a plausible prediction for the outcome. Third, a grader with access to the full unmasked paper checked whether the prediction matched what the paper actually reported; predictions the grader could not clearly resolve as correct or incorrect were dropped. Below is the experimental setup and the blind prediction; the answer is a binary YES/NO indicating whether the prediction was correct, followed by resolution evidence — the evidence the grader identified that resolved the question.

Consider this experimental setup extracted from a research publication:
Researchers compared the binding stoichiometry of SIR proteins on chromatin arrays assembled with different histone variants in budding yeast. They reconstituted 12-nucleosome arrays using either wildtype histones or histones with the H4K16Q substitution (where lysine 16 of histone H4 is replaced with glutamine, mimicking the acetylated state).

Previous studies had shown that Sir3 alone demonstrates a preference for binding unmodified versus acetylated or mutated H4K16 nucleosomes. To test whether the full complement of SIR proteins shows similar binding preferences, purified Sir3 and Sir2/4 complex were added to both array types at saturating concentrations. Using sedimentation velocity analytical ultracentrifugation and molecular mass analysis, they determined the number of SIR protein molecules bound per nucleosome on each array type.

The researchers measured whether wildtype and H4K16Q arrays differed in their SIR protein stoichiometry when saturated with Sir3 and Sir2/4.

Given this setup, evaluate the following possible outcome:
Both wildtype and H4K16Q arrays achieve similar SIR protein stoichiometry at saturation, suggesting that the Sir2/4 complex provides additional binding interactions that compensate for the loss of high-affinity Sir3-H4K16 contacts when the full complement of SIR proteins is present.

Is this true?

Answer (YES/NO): YES